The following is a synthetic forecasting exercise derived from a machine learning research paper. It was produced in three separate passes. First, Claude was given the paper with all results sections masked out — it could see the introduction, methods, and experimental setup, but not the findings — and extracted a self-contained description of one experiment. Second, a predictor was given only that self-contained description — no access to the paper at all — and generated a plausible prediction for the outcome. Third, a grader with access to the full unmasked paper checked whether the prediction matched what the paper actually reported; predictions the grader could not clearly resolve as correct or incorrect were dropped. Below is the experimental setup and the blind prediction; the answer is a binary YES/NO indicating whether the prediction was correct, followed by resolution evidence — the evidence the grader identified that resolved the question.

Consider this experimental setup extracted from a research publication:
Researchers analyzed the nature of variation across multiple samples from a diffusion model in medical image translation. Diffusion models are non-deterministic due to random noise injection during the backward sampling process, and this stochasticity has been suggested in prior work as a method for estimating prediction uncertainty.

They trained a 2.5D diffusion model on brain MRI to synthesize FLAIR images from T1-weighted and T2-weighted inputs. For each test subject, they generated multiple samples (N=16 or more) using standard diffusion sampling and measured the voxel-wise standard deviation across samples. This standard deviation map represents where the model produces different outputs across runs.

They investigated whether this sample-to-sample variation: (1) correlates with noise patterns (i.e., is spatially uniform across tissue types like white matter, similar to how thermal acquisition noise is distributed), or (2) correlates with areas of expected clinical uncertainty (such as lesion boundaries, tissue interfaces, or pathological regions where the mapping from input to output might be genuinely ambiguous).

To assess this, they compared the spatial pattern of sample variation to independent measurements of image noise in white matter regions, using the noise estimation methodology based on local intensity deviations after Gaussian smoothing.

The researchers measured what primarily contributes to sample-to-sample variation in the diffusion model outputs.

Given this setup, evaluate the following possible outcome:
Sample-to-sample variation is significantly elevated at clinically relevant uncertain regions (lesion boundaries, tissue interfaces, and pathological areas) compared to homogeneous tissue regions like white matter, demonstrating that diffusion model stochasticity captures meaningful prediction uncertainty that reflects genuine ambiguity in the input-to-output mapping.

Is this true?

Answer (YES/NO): NO